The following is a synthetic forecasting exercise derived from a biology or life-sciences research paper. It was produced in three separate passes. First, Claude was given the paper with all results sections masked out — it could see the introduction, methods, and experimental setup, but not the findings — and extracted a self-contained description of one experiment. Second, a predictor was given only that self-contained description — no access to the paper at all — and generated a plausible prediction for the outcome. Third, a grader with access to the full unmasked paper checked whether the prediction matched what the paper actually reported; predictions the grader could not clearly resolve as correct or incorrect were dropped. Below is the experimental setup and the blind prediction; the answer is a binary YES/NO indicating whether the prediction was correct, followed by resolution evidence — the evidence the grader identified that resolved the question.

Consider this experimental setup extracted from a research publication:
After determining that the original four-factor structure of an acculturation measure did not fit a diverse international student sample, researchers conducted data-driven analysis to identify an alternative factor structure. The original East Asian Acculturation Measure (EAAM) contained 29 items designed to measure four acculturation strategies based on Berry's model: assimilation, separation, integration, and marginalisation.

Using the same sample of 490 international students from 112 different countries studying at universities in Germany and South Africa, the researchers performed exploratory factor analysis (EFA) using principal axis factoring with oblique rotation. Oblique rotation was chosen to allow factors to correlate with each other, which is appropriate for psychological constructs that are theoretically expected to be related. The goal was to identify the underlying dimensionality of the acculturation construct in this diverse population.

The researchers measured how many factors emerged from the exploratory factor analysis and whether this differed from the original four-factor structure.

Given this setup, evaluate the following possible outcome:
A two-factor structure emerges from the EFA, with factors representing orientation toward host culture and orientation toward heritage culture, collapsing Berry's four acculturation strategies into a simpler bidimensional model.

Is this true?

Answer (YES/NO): NO